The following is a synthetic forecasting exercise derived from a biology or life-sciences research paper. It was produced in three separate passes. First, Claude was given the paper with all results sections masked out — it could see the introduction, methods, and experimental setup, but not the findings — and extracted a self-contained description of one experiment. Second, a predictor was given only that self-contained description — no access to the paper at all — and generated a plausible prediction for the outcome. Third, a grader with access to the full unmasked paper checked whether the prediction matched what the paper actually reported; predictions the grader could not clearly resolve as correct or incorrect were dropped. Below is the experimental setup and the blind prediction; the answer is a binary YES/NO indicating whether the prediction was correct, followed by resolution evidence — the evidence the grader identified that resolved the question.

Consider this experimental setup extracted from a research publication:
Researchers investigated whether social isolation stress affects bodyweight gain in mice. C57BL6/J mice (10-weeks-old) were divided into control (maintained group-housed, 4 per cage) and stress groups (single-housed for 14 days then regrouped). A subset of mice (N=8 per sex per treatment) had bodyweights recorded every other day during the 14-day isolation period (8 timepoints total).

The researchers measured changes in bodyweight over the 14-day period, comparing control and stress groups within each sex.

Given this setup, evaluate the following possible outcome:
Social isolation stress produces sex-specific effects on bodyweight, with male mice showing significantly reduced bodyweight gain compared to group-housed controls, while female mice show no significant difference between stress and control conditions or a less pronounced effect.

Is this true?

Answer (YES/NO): NO